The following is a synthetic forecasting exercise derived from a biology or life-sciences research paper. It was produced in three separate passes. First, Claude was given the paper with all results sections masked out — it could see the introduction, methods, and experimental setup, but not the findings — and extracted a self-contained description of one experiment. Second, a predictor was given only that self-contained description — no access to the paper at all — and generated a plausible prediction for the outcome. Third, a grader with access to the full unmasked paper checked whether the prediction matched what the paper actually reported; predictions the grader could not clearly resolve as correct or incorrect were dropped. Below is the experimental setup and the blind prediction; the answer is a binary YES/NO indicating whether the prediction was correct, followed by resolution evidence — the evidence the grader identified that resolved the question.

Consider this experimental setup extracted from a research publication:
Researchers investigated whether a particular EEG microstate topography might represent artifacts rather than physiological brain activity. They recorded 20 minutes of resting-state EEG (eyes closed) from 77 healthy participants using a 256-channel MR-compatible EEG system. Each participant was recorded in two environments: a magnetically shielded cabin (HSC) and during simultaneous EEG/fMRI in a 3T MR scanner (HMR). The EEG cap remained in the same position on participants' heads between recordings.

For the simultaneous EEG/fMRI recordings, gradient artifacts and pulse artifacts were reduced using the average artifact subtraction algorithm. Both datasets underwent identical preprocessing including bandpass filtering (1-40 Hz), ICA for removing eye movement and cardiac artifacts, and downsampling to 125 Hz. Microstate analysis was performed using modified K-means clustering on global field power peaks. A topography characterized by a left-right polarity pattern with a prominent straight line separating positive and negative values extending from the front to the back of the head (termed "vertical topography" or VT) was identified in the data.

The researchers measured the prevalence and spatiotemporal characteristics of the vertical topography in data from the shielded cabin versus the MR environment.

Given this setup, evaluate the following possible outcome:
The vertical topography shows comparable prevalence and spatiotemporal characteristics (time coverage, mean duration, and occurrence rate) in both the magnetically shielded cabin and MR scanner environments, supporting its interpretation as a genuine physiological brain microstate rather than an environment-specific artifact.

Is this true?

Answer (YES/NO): NO